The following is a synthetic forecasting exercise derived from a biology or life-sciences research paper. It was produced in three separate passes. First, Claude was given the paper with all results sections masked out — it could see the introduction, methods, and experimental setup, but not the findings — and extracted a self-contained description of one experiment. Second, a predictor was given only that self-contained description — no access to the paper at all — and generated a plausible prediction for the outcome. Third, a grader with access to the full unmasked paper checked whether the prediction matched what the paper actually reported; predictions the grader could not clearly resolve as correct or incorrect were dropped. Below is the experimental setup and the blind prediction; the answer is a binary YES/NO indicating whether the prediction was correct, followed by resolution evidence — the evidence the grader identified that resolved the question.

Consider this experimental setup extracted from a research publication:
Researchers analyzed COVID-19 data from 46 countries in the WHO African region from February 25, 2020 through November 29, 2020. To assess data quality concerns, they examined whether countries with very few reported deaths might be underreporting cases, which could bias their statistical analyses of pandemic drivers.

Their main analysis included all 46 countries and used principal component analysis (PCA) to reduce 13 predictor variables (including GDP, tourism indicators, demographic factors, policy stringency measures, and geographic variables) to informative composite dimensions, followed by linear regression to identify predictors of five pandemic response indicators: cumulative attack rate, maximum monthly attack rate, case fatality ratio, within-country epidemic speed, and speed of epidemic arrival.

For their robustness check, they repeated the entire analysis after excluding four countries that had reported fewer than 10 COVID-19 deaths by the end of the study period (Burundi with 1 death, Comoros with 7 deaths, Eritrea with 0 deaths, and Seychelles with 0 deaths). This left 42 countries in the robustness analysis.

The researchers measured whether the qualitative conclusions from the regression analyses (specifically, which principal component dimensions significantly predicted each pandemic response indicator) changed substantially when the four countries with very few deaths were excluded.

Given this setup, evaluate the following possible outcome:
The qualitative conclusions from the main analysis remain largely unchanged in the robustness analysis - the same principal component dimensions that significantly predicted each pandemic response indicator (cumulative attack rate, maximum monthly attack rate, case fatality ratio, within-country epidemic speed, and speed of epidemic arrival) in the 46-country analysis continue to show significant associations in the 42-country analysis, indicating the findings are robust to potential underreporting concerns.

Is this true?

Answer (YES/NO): YES